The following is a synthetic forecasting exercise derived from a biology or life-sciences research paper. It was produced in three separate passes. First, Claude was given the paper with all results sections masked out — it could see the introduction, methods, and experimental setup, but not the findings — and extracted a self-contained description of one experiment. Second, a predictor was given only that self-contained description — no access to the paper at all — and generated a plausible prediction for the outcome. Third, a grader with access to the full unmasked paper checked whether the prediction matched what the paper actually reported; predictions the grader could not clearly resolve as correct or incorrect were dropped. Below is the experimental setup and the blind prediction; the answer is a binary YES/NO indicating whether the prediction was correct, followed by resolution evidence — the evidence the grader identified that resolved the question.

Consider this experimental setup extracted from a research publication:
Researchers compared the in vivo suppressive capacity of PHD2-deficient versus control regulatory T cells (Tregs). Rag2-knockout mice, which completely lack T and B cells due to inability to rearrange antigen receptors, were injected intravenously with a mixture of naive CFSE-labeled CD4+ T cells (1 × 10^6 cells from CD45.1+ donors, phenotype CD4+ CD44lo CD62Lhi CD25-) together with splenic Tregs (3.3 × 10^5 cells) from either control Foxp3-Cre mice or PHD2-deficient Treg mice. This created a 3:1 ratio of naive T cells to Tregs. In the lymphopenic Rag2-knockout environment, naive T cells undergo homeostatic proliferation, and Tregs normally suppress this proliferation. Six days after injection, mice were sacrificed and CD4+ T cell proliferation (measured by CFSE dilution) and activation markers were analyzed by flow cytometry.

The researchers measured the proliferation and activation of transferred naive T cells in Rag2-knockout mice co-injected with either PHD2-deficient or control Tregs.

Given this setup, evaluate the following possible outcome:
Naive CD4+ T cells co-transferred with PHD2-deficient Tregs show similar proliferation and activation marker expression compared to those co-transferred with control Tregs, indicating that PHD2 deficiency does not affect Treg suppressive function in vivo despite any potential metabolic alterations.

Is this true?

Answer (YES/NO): NO